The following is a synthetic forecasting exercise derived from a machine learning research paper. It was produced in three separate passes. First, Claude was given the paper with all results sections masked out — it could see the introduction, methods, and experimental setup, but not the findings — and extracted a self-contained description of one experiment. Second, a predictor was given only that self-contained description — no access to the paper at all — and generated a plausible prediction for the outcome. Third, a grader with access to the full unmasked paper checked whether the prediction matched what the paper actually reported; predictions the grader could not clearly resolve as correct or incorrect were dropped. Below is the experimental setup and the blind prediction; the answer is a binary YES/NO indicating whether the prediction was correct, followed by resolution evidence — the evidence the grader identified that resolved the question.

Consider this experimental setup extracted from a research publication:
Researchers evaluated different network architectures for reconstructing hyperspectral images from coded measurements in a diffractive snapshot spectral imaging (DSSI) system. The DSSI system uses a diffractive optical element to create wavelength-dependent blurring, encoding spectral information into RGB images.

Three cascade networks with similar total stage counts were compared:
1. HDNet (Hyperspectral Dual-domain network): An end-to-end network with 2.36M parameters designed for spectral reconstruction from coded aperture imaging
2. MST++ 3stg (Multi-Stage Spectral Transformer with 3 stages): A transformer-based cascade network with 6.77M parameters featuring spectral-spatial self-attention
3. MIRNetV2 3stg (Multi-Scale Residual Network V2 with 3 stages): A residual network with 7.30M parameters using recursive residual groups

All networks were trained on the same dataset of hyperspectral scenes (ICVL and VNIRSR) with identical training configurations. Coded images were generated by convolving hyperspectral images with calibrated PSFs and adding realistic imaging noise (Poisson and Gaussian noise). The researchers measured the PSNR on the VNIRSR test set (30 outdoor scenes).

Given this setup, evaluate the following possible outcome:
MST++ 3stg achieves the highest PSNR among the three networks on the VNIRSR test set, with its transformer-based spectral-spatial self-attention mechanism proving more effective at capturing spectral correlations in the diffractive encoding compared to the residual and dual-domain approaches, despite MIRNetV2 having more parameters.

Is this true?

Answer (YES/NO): YES